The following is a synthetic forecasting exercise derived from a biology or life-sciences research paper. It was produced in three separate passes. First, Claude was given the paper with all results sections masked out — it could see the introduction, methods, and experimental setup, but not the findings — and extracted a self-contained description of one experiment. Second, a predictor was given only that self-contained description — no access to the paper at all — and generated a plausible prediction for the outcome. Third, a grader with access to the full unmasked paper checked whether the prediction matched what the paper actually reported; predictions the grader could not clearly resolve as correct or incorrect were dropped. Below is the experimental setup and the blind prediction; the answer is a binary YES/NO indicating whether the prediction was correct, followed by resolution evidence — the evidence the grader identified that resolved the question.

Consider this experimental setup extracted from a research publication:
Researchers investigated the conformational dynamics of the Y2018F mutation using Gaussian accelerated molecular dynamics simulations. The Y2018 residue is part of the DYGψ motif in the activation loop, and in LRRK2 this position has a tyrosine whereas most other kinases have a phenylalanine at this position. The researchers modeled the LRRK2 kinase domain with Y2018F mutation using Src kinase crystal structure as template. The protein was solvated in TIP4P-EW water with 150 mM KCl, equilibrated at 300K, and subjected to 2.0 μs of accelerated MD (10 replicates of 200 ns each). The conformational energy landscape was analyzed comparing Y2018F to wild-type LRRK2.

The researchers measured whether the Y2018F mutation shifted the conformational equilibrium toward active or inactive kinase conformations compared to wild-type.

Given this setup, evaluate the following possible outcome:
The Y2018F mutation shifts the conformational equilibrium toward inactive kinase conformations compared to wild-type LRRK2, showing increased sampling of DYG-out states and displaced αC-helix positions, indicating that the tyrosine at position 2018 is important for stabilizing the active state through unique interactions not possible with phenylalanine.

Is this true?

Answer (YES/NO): NO